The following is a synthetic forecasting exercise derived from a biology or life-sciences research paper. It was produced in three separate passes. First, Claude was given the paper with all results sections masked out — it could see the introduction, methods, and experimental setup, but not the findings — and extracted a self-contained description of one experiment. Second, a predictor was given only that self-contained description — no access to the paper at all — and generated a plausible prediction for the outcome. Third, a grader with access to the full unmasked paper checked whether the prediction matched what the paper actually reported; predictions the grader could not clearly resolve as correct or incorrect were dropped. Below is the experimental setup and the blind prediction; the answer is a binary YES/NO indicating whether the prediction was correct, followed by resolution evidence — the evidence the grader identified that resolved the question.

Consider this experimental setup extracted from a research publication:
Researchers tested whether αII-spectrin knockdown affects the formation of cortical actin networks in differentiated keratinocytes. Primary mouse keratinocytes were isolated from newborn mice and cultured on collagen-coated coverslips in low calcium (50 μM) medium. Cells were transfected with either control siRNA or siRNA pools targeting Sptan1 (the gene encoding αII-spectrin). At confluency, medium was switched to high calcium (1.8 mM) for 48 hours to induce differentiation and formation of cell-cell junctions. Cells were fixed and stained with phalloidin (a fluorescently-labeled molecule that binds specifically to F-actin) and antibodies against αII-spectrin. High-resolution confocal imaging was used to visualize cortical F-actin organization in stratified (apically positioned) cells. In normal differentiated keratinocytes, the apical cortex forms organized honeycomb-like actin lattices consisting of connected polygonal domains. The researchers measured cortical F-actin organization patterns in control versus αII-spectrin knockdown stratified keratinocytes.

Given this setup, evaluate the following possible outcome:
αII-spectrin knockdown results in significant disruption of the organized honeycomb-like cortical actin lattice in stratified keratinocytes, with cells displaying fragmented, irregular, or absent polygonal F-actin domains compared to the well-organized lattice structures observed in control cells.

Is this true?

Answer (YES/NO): YES